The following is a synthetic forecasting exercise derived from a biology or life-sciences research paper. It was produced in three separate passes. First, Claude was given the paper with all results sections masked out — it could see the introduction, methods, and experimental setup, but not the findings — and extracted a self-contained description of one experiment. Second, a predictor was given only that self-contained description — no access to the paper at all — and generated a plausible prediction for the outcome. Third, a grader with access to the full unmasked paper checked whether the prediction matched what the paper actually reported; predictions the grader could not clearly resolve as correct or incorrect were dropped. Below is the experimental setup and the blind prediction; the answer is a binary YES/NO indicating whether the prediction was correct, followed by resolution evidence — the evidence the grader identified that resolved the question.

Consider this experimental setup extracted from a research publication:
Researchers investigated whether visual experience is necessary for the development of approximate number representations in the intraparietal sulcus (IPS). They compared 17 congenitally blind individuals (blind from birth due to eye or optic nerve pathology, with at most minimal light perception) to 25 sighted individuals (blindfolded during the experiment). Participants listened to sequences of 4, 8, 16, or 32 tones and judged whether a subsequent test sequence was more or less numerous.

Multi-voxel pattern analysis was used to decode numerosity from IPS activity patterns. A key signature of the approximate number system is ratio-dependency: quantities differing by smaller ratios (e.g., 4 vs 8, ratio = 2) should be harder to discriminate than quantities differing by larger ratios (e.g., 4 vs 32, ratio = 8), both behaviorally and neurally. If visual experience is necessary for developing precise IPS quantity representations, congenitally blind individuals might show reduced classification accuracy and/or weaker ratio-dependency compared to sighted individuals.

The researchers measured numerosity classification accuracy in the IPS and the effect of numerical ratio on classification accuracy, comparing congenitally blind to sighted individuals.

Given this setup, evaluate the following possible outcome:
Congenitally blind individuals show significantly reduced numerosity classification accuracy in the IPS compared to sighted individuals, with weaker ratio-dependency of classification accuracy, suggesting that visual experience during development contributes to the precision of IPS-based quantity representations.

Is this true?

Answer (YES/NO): NO